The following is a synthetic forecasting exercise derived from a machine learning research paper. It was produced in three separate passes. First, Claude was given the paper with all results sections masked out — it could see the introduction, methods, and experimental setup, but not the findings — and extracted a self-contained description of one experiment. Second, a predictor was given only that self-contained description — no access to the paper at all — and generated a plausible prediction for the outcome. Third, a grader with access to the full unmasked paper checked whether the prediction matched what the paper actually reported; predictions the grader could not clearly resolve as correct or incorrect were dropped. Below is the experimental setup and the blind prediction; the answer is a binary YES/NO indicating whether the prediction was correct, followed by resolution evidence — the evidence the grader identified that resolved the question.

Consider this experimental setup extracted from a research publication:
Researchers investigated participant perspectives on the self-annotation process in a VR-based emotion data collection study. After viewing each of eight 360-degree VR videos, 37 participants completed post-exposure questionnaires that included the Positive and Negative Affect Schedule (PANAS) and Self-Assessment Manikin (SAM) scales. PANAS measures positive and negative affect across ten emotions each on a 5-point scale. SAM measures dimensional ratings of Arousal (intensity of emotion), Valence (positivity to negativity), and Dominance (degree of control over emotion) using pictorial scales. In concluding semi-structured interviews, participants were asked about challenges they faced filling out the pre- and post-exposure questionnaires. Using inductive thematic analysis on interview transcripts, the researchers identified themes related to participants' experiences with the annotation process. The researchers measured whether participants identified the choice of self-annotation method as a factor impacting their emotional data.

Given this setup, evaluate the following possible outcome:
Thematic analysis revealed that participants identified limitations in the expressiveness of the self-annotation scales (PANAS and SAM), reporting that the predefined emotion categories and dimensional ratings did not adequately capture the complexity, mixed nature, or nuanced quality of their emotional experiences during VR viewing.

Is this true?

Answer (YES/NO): YES